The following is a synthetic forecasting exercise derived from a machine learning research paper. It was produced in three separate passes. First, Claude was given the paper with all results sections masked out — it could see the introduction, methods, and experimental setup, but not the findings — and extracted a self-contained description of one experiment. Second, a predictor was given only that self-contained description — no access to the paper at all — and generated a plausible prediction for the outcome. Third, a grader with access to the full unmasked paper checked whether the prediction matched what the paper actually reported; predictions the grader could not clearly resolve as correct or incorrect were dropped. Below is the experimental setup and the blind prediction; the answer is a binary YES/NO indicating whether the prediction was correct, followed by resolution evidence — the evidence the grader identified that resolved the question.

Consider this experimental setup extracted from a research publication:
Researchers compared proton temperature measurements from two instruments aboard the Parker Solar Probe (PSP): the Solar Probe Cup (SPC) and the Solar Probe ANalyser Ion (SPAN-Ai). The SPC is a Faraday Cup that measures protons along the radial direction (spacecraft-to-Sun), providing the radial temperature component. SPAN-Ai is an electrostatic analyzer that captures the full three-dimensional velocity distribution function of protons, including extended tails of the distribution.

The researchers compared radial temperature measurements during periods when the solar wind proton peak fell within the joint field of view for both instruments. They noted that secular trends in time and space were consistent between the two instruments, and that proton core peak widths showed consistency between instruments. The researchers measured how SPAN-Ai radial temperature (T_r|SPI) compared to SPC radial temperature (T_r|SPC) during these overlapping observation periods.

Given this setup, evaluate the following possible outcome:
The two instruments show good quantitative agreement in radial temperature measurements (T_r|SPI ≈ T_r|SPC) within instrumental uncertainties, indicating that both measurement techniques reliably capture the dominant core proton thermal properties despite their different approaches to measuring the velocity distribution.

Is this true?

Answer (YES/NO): NO